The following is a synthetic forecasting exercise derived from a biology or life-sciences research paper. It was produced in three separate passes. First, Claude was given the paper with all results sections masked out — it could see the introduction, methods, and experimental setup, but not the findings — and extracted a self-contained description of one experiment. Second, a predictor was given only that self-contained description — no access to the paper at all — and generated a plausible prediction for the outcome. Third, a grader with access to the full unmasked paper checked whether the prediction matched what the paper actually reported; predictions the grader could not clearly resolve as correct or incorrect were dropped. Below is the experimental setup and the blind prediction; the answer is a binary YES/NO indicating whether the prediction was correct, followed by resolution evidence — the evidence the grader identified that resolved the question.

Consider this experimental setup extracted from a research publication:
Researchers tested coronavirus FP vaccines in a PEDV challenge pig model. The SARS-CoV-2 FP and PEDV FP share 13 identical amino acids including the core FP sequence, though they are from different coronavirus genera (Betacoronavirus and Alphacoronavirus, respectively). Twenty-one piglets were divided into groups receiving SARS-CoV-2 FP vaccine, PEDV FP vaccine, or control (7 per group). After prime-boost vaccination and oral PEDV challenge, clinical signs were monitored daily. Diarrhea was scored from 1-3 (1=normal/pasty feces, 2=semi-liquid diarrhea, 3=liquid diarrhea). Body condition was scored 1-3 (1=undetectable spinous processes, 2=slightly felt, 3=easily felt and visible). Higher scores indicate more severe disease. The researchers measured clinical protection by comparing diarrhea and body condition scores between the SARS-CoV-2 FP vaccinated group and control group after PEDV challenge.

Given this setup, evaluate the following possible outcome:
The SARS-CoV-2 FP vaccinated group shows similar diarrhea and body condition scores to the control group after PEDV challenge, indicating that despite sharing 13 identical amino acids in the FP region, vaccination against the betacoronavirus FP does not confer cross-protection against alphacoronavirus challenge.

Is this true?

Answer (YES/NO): NO